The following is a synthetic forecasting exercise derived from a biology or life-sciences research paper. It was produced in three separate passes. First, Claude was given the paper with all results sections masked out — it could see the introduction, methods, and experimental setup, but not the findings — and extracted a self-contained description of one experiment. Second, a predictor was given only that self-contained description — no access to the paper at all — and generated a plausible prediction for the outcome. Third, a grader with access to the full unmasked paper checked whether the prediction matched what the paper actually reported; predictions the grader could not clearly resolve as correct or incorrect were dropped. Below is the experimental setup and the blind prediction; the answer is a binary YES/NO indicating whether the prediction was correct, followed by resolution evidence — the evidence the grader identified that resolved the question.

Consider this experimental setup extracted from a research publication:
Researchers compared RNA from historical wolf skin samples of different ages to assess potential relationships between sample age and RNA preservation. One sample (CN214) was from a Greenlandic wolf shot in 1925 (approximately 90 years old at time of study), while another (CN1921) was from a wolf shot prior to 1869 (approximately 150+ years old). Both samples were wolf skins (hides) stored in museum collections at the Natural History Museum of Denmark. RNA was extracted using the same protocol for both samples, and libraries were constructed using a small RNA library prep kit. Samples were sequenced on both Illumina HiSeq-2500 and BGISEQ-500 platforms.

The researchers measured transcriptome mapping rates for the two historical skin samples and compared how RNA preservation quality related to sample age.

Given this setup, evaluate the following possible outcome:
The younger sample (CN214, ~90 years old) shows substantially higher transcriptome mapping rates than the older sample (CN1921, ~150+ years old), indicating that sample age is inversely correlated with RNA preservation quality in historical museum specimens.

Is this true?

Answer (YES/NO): YES